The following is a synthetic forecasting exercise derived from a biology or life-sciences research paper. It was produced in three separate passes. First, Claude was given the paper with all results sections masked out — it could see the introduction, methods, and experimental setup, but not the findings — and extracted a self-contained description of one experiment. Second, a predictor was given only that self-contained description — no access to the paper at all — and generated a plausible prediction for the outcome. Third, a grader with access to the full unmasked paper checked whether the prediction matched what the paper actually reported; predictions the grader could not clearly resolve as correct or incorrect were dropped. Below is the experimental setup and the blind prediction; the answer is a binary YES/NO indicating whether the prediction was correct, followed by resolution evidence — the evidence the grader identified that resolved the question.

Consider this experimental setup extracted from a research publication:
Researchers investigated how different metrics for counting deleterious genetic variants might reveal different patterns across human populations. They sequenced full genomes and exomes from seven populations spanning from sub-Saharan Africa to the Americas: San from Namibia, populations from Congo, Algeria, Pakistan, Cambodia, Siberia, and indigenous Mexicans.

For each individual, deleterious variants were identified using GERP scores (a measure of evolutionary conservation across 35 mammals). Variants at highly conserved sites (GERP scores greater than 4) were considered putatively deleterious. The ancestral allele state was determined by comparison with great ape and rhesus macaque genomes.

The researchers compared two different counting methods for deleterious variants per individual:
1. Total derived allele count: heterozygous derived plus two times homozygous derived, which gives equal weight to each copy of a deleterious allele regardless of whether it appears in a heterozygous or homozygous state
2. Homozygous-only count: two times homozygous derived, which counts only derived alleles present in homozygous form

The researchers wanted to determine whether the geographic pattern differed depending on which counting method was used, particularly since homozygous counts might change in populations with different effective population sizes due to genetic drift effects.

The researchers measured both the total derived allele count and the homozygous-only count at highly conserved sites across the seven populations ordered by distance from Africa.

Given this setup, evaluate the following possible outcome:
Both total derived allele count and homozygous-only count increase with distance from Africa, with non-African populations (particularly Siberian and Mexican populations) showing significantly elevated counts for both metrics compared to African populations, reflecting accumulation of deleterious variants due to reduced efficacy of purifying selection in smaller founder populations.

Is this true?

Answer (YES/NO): NO